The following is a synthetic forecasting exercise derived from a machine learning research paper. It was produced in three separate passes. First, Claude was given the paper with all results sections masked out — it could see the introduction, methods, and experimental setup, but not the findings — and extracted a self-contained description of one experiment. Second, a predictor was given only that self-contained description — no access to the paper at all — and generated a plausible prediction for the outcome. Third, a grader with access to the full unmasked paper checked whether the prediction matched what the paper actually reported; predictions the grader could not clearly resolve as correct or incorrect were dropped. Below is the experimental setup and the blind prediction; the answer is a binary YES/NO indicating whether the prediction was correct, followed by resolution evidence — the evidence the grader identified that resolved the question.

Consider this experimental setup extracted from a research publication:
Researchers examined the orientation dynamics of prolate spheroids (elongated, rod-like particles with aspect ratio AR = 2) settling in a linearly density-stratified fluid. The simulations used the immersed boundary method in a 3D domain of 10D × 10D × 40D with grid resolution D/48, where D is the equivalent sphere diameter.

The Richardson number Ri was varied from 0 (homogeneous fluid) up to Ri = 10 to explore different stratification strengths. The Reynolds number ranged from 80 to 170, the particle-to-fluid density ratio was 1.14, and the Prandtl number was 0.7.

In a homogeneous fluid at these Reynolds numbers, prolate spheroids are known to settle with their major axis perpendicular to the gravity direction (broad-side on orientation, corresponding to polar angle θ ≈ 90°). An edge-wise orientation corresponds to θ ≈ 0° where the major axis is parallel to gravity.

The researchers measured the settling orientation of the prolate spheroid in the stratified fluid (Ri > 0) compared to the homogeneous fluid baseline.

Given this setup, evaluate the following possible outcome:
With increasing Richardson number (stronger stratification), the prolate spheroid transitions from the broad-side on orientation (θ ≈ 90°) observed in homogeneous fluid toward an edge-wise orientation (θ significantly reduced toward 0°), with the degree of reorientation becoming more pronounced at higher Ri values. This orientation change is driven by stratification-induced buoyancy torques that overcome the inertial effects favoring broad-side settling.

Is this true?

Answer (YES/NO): YES